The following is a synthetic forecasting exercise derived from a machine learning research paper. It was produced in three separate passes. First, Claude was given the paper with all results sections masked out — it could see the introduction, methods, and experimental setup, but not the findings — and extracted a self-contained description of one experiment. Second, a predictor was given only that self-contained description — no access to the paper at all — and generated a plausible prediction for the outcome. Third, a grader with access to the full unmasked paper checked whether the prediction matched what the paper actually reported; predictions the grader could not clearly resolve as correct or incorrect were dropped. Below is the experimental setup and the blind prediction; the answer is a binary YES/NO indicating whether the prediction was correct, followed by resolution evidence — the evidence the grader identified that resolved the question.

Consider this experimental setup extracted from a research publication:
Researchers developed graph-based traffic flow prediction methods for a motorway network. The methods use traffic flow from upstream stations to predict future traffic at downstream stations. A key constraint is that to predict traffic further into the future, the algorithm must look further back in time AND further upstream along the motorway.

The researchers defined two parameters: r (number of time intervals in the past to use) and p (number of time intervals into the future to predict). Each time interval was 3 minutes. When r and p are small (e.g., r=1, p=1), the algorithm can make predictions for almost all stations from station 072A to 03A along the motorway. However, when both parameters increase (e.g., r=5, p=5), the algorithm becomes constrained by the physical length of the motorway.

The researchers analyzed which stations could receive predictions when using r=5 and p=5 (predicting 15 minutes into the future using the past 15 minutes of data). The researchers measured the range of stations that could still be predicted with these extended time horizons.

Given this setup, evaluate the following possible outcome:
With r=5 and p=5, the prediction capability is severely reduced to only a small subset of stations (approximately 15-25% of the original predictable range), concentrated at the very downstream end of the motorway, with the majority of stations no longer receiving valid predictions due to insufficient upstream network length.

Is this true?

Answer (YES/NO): NO